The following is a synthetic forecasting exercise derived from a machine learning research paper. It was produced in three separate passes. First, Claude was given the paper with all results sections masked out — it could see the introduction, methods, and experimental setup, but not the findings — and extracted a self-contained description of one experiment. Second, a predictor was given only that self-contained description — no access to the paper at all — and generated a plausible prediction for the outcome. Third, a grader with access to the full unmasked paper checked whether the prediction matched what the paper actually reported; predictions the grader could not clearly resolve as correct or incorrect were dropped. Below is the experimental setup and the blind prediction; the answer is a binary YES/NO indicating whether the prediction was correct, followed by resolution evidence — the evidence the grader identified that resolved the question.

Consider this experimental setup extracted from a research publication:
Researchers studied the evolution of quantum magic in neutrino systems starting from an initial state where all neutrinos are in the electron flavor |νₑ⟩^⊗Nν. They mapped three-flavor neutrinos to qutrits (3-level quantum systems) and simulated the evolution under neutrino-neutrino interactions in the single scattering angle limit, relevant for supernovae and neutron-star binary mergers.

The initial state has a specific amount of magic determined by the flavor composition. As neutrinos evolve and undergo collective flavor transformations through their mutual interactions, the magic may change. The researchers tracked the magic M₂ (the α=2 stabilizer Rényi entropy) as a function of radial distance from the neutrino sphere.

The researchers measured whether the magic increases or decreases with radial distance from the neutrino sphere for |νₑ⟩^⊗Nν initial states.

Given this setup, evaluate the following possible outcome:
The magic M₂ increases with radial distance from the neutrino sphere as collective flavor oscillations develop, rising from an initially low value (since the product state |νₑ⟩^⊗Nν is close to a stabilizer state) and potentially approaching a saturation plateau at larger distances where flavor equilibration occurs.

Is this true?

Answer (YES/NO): NO